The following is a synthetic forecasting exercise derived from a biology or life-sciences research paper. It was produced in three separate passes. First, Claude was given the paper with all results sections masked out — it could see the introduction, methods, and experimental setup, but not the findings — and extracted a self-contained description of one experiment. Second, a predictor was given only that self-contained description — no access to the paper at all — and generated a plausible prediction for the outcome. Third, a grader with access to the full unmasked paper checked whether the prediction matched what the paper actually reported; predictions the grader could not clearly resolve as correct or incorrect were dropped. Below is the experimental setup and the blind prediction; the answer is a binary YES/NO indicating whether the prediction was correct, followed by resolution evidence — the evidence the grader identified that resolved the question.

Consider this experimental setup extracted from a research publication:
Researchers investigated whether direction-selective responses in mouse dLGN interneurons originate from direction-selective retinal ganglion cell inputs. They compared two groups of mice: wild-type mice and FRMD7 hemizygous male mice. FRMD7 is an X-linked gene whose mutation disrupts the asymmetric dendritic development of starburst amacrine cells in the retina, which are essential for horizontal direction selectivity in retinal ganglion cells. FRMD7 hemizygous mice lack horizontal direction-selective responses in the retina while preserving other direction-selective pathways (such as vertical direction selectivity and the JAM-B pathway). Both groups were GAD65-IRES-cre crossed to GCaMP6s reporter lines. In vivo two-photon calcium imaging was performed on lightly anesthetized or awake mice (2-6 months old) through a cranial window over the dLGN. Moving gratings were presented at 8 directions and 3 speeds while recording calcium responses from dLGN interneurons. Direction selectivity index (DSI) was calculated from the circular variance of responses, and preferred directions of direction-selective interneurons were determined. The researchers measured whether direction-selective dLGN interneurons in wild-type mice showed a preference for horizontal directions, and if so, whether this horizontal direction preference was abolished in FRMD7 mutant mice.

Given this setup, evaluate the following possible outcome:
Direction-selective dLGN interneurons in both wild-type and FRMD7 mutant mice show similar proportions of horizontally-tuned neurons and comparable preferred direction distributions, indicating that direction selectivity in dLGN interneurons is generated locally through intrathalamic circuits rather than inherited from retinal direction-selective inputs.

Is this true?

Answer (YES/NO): NO